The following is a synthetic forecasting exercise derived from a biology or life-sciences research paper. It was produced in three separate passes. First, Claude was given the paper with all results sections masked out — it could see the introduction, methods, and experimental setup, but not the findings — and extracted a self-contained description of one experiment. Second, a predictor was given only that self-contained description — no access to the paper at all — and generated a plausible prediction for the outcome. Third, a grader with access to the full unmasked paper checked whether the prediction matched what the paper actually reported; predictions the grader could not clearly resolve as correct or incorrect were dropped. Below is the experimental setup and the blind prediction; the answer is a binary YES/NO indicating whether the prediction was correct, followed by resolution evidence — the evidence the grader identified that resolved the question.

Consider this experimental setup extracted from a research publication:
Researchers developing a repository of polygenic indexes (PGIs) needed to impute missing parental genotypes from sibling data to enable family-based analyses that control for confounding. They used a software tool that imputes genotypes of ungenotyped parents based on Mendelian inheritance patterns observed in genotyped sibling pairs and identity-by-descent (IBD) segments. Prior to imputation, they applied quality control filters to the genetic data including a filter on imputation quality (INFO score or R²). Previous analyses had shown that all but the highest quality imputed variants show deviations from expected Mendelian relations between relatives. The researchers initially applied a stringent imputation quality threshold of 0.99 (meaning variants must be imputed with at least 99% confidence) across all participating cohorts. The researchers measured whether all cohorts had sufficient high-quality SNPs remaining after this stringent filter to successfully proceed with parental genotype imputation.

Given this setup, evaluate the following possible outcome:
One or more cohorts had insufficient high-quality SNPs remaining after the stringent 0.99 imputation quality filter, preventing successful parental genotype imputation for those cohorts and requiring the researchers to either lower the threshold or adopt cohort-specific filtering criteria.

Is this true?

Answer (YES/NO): YES